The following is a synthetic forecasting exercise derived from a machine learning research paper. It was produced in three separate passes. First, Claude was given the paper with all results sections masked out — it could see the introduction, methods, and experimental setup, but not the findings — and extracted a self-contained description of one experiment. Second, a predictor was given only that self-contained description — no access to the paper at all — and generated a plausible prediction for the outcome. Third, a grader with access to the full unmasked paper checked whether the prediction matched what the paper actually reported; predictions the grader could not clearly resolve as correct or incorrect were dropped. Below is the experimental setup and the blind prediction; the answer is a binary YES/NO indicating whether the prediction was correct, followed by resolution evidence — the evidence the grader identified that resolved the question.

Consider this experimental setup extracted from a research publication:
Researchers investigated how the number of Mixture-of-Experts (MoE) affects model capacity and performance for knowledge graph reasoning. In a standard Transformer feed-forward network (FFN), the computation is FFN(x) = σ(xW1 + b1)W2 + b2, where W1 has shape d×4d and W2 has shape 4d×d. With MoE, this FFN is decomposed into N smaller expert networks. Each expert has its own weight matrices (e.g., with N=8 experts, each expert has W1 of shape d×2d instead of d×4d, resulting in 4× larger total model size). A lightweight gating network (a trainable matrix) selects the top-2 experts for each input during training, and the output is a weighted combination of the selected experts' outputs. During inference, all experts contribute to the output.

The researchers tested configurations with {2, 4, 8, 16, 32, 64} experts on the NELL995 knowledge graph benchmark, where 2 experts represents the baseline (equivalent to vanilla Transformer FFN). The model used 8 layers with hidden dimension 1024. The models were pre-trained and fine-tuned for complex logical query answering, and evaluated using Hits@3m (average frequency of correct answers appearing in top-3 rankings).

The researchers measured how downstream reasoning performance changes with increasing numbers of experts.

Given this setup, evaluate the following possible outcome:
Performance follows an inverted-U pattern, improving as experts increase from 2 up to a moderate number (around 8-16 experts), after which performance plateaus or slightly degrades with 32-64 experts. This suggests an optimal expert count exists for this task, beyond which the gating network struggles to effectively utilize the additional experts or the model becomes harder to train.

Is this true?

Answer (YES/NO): NO